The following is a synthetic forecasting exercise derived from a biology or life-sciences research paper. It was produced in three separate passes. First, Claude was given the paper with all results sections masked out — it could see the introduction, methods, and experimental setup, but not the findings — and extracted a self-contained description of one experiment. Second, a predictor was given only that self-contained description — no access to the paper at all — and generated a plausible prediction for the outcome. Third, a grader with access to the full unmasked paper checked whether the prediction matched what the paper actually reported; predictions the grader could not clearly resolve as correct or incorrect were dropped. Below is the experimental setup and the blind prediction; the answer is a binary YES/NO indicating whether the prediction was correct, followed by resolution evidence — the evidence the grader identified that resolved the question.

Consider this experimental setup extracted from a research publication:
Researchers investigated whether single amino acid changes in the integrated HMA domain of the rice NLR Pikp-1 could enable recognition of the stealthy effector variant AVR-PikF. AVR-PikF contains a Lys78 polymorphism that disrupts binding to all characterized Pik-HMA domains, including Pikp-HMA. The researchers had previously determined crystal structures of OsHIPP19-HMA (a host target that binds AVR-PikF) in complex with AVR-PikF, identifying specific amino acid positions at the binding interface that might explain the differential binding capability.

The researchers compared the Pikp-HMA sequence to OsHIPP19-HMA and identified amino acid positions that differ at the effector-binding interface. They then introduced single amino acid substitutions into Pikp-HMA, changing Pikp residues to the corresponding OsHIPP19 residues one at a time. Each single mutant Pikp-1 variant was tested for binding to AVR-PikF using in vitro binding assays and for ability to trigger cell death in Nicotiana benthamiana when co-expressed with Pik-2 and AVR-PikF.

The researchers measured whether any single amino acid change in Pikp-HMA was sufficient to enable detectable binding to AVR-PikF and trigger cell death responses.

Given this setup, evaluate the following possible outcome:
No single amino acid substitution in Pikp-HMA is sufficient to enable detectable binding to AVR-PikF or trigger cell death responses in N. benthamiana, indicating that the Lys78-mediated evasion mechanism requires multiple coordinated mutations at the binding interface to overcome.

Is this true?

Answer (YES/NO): YES